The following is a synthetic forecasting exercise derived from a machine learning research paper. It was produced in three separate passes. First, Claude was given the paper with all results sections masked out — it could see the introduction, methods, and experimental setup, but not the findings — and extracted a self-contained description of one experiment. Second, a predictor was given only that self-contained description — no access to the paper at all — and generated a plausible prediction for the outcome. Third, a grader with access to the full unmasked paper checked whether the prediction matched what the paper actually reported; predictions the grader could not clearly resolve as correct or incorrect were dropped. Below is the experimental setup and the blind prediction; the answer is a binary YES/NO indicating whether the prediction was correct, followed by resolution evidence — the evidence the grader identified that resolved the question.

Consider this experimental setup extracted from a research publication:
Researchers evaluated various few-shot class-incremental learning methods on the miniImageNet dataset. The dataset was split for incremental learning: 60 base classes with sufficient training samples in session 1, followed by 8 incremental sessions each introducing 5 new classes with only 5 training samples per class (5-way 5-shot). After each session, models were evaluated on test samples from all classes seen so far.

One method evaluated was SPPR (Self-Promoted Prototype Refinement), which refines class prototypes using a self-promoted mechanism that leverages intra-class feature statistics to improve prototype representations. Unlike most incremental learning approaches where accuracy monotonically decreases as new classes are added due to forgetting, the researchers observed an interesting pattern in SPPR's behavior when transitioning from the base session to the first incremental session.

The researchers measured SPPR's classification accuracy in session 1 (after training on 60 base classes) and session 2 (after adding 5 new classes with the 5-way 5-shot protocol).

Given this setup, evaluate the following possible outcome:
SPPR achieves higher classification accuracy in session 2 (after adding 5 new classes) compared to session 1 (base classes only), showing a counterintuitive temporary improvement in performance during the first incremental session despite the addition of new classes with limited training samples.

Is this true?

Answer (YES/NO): YES